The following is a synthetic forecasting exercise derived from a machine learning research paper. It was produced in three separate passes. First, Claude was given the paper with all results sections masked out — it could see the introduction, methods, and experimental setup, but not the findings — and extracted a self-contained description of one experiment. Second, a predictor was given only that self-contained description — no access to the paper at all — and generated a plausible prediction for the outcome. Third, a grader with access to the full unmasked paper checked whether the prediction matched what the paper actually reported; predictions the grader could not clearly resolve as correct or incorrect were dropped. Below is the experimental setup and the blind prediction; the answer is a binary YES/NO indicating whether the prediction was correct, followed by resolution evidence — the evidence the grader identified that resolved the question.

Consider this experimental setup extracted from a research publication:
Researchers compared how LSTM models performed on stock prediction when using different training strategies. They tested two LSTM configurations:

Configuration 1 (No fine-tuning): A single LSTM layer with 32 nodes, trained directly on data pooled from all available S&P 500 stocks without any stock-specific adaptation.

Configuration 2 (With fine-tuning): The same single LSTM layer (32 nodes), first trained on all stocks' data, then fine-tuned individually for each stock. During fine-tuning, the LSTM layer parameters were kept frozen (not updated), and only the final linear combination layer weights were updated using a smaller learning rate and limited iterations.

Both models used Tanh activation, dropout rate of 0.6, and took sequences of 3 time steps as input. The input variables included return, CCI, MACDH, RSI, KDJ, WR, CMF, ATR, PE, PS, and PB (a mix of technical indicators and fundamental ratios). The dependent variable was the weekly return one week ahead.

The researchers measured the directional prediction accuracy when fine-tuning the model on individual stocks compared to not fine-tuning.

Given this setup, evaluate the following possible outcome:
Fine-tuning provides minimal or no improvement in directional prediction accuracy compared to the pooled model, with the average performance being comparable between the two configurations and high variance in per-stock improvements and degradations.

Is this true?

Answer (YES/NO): NO